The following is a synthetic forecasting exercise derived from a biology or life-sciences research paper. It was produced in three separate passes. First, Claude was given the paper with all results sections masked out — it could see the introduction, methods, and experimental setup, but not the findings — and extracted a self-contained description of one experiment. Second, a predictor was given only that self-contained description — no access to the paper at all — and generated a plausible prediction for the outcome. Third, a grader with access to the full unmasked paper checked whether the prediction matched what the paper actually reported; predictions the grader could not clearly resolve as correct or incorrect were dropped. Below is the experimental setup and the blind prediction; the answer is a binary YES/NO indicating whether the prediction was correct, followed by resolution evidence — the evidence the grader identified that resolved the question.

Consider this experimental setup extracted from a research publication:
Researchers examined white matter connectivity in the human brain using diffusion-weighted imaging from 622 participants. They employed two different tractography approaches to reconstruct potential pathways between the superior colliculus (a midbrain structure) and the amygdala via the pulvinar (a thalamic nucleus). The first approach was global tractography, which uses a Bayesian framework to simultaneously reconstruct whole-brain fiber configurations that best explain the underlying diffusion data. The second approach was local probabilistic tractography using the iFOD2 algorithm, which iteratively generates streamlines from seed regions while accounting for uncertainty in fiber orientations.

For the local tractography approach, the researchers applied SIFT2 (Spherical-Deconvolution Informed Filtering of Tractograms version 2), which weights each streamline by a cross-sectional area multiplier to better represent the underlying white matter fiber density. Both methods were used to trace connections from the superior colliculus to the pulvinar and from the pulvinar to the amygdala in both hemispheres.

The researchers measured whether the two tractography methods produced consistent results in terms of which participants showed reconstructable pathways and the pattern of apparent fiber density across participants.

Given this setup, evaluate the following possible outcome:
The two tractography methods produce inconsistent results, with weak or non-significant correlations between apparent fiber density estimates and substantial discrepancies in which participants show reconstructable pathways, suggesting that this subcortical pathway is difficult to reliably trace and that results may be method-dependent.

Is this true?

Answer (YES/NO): NO